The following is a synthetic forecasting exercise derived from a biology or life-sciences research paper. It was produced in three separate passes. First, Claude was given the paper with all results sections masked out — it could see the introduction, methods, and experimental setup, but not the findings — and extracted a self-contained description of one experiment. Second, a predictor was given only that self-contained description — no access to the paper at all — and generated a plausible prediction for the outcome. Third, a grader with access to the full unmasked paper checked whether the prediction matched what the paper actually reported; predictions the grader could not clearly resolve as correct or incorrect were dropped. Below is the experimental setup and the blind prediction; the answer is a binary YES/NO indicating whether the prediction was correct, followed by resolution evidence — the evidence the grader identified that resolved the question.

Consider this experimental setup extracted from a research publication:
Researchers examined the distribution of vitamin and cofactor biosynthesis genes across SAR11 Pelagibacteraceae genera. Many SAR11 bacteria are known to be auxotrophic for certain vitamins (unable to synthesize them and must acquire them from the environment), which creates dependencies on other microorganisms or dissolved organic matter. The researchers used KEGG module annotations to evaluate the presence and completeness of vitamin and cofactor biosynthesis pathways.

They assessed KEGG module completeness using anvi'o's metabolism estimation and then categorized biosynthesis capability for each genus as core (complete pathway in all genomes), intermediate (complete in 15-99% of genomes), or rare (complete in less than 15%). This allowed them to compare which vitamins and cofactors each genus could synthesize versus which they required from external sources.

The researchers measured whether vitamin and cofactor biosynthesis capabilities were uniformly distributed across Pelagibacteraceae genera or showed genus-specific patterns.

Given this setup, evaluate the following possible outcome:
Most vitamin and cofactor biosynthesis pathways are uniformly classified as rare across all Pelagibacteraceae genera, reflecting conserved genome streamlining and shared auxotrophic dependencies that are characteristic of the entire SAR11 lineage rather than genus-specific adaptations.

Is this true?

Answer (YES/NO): NO